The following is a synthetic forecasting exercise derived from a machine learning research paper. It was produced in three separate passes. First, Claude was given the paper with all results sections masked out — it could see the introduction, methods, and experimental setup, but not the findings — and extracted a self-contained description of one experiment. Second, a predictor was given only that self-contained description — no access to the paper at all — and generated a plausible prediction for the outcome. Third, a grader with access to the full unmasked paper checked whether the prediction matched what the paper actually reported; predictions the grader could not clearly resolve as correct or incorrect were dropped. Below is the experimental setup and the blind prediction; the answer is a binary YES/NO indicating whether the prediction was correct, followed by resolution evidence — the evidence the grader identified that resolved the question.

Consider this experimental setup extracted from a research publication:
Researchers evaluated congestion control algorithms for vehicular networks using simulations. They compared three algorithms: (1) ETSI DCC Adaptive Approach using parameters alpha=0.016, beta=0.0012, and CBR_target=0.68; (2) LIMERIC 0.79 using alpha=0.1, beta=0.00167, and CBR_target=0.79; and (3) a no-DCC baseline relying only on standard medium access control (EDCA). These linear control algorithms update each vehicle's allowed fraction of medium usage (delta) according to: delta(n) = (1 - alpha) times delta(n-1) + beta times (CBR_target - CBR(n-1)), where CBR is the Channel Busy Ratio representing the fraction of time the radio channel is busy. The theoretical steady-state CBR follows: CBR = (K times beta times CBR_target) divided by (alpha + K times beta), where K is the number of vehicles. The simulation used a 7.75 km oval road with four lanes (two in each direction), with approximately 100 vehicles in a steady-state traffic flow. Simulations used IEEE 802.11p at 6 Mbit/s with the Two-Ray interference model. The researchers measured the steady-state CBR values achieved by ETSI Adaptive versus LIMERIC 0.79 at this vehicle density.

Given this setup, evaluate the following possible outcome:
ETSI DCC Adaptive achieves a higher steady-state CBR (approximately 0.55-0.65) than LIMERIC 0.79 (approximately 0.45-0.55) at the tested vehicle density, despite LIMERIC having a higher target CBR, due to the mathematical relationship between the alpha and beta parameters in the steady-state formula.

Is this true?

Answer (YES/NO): NO